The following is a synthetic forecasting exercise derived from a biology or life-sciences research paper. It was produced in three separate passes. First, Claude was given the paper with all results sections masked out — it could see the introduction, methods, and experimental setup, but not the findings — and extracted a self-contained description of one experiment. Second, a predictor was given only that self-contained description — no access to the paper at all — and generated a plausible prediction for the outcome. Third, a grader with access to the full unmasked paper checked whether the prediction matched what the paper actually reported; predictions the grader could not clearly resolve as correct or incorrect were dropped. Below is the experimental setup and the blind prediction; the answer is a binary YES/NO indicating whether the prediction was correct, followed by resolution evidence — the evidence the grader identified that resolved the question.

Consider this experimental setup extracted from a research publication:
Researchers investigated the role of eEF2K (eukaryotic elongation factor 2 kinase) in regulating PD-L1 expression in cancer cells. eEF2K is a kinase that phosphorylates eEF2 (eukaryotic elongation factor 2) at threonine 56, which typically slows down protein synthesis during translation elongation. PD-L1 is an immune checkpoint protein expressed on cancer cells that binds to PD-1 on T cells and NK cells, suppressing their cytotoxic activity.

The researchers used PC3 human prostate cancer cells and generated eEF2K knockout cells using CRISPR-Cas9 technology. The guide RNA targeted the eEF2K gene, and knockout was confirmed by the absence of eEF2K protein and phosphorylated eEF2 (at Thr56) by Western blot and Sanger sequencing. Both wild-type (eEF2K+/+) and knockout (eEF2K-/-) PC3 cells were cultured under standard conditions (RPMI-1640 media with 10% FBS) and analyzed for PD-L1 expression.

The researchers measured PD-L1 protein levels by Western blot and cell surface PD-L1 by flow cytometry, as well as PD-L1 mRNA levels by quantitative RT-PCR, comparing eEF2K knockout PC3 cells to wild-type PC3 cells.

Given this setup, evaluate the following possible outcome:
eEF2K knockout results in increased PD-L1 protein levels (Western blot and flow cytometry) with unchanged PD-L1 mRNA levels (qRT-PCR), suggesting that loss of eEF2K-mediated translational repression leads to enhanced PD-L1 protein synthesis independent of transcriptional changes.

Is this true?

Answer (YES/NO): NO